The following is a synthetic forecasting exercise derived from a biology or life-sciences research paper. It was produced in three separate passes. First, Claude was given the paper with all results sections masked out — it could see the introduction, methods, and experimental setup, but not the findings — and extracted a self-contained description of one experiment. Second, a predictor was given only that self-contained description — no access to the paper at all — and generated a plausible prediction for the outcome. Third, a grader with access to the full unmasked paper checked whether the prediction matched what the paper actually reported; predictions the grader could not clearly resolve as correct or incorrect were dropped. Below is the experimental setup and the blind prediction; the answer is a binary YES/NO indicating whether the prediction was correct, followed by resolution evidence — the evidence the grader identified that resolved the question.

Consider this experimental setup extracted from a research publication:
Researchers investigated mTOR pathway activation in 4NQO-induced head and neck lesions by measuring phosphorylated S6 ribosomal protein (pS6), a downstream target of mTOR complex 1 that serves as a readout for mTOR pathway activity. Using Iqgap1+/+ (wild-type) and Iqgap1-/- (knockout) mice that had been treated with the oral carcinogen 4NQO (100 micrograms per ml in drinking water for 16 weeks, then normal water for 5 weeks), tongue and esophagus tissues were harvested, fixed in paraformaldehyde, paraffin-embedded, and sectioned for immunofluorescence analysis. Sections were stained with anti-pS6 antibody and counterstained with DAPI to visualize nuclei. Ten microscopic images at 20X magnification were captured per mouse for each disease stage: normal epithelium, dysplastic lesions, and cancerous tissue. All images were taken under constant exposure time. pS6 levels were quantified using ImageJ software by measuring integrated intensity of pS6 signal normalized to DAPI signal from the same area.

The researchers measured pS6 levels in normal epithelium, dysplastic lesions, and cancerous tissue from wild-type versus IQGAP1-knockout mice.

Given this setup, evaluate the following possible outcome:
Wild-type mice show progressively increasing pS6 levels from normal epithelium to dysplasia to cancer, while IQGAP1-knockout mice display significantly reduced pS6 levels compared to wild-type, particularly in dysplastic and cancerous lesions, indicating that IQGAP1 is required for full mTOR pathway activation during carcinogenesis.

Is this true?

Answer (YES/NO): NO